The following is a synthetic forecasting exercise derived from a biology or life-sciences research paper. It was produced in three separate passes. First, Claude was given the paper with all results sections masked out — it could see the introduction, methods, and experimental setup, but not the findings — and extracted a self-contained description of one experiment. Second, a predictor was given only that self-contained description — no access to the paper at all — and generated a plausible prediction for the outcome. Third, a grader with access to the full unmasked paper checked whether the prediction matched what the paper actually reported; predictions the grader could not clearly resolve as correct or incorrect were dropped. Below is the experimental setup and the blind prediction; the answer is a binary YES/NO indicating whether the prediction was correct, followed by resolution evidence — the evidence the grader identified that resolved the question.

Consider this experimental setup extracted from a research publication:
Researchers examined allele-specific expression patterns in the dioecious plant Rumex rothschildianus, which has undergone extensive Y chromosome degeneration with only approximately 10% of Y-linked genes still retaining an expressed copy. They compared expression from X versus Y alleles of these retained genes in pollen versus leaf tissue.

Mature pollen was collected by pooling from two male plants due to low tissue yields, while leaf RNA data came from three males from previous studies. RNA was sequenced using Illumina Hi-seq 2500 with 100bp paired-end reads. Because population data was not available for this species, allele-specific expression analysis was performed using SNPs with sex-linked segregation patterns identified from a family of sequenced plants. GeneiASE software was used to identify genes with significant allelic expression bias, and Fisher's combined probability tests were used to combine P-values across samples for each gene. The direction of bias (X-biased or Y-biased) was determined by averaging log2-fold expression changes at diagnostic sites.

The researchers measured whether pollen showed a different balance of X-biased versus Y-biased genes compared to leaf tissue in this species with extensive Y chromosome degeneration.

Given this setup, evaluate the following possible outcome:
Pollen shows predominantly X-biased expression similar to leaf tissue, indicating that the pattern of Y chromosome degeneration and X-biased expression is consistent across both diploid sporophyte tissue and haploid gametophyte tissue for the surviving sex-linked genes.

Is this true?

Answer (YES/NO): NO